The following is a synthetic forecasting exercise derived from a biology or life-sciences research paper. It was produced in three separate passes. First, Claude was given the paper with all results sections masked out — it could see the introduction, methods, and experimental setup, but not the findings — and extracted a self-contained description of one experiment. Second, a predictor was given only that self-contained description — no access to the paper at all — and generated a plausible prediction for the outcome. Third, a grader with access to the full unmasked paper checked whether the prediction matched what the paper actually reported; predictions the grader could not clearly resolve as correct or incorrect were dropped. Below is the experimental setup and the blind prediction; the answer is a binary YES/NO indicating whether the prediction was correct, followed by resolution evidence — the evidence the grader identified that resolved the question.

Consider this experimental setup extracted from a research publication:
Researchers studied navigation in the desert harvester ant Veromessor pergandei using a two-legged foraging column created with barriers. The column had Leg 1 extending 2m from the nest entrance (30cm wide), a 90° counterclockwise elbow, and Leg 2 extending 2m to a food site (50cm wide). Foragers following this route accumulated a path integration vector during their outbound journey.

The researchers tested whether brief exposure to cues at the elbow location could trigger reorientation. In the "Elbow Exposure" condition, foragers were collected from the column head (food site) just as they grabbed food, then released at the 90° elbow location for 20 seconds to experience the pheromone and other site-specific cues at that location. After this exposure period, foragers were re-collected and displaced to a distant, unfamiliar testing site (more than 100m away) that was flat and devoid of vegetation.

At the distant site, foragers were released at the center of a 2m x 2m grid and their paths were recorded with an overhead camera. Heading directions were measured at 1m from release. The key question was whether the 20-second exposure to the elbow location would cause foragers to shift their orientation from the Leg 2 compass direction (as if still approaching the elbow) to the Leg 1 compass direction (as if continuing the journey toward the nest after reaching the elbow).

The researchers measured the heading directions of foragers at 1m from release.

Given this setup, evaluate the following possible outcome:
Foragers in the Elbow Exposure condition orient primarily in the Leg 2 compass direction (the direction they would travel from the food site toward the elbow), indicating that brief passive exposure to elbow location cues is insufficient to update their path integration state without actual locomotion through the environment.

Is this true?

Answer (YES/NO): YES